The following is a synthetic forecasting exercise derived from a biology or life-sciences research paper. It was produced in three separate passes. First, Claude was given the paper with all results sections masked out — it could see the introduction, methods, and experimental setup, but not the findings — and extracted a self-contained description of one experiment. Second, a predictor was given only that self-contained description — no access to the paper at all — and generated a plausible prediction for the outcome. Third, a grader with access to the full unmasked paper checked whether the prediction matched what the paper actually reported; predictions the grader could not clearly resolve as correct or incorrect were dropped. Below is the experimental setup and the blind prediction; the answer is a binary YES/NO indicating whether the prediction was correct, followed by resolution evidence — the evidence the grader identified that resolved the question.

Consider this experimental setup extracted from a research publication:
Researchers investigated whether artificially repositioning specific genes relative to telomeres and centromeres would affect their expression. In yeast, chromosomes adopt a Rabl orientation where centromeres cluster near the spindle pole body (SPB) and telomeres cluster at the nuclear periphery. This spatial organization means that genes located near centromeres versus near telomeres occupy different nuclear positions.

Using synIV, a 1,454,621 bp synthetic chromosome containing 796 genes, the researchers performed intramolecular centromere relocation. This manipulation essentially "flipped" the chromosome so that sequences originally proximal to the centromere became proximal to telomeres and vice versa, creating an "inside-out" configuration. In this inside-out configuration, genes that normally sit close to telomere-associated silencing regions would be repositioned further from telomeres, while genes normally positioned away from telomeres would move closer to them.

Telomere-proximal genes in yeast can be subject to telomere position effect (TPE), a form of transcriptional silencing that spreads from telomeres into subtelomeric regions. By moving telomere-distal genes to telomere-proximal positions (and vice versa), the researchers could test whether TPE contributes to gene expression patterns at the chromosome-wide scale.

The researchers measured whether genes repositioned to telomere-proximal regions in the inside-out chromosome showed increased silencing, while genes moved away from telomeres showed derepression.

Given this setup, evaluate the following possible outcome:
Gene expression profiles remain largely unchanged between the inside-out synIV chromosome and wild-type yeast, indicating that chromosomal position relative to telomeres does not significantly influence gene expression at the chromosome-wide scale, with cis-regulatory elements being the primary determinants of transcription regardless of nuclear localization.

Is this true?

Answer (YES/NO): YES